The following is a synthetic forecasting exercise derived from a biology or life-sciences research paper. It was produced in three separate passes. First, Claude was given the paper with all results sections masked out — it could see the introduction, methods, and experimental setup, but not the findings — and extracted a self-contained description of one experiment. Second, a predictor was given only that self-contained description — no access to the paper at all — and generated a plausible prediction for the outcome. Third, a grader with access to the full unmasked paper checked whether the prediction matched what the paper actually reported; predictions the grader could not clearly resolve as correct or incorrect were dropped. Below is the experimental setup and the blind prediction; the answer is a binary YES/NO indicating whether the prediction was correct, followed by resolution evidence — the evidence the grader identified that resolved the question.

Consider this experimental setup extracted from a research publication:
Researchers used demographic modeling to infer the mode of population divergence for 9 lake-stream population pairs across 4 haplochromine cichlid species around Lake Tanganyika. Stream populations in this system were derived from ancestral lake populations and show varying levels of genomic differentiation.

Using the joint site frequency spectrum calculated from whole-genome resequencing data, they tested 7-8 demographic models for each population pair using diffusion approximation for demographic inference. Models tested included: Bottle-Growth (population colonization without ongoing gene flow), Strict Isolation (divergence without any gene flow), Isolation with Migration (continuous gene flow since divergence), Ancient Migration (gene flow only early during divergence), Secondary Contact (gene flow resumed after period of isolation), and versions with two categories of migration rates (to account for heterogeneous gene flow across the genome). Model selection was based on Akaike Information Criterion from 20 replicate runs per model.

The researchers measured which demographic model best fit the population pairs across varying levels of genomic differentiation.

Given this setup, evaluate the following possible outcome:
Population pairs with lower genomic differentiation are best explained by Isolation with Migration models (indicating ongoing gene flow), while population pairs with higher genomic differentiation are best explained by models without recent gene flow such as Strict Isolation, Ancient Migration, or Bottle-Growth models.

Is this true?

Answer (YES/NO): NO